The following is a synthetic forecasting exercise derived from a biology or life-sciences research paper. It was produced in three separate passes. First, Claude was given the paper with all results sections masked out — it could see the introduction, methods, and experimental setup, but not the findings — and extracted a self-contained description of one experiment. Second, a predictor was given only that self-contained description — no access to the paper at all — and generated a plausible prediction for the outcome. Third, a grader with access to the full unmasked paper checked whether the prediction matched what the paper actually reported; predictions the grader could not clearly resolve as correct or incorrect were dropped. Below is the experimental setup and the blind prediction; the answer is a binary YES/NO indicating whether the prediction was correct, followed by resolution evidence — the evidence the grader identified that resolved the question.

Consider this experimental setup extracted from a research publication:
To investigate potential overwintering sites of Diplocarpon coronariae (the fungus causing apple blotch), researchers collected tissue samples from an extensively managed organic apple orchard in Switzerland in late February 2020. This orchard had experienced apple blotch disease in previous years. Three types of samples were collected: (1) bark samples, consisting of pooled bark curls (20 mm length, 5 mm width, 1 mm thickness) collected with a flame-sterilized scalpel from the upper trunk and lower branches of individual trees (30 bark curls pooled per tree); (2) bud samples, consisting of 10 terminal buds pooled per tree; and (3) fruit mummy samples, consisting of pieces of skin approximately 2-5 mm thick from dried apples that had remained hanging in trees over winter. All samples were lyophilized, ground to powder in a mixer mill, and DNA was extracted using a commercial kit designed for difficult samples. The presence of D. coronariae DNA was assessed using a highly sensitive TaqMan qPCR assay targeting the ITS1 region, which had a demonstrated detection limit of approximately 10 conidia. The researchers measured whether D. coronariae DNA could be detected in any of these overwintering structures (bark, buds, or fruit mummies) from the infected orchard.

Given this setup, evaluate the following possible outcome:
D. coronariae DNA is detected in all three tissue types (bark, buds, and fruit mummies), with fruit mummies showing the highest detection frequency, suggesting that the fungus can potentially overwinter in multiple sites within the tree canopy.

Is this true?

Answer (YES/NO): NO